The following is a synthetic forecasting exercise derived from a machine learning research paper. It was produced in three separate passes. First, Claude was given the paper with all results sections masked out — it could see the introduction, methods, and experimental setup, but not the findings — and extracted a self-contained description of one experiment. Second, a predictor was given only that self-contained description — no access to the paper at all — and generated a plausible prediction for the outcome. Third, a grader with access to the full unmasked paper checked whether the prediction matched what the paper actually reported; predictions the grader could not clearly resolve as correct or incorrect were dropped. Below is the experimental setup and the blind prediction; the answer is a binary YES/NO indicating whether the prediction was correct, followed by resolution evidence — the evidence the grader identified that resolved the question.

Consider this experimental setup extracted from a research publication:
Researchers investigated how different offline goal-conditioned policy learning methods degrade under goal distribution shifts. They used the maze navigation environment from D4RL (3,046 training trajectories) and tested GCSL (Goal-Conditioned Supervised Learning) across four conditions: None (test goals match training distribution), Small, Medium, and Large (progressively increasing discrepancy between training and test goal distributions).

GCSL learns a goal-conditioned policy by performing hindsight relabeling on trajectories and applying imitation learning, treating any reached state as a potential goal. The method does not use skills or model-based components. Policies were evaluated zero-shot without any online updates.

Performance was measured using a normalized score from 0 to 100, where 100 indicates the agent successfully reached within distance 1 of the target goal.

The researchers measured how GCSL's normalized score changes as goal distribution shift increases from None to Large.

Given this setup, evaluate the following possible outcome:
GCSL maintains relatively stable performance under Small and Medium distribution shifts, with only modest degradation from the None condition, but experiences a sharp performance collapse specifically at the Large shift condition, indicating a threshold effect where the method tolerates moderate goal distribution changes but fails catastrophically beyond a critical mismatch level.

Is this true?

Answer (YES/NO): NO